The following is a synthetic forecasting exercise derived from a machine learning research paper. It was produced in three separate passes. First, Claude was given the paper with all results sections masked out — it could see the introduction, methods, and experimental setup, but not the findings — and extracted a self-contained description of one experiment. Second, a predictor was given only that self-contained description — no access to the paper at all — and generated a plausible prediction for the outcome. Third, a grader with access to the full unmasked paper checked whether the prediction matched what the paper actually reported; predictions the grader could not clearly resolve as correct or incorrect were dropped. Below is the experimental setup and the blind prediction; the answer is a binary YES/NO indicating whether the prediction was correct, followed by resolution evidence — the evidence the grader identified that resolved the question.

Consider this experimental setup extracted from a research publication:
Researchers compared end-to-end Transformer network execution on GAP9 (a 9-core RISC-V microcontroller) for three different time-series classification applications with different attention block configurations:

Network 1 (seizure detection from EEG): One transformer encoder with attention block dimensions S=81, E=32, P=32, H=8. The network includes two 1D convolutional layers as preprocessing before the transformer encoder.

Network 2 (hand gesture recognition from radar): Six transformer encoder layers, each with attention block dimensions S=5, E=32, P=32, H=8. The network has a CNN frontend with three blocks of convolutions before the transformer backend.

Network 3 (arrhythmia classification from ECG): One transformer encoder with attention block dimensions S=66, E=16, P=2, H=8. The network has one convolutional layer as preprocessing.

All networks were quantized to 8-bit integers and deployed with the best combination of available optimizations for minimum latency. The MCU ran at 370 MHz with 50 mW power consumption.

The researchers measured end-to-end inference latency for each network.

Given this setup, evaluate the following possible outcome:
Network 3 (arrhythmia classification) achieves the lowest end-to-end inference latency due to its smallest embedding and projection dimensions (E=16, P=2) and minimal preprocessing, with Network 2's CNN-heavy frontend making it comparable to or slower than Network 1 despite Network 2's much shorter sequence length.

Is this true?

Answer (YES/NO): NO